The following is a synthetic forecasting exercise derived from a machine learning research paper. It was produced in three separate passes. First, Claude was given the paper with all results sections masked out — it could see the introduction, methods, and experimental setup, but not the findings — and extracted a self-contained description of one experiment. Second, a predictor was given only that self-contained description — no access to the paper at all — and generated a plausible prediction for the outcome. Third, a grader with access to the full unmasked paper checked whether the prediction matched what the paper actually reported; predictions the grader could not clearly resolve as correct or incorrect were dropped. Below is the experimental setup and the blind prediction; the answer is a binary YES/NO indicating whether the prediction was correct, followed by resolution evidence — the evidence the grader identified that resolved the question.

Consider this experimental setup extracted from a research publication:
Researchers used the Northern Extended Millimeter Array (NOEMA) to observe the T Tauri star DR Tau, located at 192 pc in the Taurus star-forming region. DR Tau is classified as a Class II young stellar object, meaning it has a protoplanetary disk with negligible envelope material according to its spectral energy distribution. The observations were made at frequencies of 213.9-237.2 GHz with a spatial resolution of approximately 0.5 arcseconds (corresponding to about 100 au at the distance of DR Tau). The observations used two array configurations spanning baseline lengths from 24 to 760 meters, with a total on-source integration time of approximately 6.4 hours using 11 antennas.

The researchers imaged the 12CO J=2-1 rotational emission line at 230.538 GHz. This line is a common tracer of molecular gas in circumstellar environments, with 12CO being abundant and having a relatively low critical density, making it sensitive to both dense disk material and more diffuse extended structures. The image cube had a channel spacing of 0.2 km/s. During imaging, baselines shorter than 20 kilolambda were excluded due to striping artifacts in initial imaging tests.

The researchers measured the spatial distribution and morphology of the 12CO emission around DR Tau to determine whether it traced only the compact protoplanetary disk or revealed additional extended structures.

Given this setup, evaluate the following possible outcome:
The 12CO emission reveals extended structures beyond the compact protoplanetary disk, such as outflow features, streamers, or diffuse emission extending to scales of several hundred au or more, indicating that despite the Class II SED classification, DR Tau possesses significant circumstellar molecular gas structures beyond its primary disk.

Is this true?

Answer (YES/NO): YES